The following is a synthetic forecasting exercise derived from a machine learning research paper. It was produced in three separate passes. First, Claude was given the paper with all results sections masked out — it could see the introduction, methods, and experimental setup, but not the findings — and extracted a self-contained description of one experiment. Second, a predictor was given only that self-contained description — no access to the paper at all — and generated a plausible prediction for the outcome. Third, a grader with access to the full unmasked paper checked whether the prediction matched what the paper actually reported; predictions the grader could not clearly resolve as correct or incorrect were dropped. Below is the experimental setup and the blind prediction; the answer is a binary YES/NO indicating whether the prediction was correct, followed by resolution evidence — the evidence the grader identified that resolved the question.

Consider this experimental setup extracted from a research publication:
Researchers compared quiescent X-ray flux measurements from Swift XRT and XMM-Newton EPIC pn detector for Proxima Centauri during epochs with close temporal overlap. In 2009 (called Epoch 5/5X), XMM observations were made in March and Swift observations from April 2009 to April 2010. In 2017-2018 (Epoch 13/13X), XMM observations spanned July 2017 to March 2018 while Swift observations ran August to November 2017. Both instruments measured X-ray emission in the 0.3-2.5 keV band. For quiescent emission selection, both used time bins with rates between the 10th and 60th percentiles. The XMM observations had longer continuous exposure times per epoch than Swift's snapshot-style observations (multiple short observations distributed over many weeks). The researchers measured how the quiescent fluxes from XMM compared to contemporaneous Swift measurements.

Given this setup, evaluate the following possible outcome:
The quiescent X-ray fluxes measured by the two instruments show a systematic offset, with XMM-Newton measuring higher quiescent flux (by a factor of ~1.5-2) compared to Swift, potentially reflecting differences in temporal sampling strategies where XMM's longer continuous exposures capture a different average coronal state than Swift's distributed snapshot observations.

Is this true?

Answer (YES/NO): NO